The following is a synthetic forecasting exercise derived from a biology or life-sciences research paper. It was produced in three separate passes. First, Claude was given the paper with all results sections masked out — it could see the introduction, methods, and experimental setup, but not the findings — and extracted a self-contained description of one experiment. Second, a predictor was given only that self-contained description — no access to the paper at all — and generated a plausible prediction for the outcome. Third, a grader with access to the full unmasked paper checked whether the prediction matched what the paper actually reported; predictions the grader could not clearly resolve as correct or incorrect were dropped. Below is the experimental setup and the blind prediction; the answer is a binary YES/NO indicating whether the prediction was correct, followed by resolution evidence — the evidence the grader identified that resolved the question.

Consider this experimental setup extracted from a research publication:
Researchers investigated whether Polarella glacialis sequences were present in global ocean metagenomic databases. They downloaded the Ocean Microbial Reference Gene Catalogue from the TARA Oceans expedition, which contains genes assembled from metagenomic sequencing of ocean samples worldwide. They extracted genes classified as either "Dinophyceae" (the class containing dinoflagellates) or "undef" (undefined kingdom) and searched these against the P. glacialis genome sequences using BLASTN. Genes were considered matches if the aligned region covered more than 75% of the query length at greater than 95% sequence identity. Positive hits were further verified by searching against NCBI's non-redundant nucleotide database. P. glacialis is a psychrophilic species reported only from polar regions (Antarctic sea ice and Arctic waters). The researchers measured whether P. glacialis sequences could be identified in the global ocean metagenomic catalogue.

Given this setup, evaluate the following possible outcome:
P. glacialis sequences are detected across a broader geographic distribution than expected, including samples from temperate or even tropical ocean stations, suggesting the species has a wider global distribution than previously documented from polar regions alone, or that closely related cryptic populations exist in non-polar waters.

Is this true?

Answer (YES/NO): NO